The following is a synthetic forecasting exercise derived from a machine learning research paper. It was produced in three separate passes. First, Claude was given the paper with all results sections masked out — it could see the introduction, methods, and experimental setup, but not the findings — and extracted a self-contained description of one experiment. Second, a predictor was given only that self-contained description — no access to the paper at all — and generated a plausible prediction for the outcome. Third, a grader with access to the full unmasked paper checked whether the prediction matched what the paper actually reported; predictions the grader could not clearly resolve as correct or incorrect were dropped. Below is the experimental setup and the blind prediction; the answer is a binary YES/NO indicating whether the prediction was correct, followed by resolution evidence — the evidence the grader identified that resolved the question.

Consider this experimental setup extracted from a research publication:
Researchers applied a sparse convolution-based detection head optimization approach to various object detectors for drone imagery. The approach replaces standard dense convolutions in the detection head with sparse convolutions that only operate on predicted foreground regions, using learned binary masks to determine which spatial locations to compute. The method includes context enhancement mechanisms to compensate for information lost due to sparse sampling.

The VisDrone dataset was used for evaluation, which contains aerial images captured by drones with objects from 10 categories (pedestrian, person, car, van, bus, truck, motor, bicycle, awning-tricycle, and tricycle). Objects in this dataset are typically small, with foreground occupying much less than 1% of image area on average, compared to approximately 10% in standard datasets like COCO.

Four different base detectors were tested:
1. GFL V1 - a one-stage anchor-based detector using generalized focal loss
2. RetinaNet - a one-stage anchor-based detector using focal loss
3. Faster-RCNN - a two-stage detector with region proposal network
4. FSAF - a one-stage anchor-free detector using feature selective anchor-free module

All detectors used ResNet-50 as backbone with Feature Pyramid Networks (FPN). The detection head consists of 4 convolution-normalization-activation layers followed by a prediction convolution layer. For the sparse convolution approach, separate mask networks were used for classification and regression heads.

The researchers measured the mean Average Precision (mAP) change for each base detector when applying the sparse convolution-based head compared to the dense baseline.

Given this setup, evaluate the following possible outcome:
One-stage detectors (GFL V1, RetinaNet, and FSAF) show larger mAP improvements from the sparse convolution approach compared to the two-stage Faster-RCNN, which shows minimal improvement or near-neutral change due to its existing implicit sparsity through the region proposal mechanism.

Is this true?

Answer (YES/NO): NO